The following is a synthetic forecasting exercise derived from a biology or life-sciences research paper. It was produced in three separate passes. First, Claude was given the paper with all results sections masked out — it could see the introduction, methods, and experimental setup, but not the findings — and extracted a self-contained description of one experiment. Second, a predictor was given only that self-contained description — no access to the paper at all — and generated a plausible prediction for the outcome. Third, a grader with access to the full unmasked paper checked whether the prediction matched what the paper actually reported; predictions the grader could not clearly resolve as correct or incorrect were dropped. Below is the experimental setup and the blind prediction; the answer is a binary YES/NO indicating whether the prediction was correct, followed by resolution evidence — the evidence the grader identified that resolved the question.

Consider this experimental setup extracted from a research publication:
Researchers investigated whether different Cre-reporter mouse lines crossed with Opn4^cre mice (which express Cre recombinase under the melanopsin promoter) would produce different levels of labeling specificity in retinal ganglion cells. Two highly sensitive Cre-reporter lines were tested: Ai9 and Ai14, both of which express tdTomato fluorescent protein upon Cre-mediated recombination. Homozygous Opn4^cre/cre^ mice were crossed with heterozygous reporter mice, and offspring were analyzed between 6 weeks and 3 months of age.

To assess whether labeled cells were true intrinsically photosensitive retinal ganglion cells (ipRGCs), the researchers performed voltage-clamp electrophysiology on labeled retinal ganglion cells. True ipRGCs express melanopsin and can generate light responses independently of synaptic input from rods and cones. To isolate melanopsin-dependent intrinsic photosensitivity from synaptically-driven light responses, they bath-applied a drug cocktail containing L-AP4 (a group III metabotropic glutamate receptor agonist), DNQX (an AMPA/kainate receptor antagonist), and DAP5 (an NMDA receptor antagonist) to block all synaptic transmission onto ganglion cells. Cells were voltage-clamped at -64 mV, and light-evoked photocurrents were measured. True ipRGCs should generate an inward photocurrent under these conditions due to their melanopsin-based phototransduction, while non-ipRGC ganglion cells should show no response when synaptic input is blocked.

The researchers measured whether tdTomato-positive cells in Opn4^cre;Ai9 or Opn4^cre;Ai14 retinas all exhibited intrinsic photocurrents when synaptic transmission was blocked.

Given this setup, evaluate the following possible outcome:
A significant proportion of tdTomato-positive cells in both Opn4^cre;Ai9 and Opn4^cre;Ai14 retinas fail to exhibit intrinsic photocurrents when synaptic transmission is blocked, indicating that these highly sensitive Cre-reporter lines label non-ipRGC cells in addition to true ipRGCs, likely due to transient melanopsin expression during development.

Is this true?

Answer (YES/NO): NO